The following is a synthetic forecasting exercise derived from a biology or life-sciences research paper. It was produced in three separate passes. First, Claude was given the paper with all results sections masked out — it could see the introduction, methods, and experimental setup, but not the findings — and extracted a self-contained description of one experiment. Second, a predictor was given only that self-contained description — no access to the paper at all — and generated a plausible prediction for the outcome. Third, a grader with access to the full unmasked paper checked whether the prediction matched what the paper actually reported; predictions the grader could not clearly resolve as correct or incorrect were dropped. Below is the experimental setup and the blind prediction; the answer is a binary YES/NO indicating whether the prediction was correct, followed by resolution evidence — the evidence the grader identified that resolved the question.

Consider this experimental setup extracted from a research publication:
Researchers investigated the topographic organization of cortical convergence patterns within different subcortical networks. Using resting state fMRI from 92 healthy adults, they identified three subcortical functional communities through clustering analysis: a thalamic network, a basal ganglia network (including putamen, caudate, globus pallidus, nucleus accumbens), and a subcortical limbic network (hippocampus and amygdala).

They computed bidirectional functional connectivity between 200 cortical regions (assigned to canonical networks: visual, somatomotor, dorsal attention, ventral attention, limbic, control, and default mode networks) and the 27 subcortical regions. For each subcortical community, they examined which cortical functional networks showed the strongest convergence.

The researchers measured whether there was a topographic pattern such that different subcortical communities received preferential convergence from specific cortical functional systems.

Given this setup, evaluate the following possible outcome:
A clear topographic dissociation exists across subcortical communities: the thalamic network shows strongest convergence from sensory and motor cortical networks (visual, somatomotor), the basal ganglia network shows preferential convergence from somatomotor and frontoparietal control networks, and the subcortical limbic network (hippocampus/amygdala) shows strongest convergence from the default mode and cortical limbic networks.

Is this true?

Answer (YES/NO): NO